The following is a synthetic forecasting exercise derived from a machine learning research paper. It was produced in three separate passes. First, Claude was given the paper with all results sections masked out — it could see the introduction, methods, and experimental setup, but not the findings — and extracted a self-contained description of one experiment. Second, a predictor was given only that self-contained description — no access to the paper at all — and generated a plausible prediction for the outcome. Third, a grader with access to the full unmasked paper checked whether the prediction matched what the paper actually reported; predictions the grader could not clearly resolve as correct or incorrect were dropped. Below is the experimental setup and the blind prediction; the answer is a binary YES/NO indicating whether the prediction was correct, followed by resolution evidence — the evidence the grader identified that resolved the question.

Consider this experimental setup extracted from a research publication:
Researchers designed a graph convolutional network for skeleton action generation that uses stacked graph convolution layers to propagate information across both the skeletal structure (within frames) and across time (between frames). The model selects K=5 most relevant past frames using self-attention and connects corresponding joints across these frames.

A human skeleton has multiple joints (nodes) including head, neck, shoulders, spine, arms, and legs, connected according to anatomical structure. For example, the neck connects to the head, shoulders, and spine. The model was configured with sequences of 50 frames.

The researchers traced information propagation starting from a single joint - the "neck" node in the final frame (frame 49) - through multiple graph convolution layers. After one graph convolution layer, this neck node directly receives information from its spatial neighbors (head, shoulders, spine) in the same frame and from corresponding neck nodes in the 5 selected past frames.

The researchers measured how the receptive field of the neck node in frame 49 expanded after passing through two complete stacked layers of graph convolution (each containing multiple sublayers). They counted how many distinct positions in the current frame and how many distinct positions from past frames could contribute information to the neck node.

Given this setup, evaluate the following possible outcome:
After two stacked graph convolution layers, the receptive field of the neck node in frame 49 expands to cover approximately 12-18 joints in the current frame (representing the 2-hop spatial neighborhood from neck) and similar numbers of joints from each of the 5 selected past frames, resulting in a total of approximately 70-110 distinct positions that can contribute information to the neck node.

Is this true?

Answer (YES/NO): NO